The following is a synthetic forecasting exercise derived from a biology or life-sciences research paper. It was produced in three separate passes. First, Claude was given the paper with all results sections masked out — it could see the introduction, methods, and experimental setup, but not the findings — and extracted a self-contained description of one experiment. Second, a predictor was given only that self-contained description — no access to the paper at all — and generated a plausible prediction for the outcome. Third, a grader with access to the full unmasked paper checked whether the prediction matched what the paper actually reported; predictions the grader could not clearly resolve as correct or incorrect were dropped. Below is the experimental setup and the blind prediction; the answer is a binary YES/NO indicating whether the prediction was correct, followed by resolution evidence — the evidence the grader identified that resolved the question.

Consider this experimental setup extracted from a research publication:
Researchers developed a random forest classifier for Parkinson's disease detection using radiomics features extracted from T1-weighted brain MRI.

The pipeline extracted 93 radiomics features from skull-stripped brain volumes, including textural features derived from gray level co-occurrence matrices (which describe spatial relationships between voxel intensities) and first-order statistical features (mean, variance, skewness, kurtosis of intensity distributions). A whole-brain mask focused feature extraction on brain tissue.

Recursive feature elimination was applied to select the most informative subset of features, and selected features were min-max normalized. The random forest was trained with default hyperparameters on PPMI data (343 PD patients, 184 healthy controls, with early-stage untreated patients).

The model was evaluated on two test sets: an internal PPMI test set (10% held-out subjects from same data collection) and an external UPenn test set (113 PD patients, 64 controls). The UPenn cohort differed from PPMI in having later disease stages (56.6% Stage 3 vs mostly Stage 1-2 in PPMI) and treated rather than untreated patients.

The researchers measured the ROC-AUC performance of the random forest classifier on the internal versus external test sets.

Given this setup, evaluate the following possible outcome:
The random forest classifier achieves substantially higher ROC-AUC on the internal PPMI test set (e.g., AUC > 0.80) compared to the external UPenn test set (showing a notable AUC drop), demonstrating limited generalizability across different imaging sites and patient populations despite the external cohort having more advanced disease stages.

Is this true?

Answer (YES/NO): NO